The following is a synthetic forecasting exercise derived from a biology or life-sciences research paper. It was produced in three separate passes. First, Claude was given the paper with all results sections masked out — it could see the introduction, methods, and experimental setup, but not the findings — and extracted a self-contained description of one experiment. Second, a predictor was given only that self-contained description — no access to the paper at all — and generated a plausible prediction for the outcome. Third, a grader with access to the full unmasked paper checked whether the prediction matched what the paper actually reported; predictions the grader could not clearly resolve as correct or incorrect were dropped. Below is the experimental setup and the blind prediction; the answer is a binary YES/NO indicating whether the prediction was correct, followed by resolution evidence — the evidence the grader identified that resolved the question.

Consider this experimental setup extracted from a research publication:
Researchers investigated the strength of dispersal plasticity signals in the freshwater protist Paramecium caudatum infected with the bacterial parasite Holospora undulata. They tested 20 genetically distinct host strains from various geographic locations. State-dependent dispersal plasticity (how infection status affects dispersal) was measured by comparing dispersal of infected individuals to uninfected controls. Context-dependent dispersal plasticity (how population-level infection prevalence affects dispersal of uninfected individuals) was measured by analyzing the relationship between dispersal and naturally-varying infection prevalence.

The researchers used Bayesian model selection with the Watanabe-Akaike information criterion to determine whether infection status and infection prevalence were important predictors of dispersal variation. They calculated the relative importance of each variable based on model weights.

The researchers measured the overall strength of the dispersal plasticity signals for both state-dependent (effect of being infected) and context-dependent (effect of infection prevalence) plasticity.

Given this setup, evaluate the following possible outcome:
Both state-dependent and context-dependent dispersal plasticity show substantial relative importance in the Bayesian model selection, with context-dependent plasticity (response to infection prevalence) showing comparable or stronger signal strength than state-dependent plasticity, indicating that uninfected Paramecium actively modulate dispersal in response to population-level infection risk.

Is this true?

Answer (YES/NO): NO